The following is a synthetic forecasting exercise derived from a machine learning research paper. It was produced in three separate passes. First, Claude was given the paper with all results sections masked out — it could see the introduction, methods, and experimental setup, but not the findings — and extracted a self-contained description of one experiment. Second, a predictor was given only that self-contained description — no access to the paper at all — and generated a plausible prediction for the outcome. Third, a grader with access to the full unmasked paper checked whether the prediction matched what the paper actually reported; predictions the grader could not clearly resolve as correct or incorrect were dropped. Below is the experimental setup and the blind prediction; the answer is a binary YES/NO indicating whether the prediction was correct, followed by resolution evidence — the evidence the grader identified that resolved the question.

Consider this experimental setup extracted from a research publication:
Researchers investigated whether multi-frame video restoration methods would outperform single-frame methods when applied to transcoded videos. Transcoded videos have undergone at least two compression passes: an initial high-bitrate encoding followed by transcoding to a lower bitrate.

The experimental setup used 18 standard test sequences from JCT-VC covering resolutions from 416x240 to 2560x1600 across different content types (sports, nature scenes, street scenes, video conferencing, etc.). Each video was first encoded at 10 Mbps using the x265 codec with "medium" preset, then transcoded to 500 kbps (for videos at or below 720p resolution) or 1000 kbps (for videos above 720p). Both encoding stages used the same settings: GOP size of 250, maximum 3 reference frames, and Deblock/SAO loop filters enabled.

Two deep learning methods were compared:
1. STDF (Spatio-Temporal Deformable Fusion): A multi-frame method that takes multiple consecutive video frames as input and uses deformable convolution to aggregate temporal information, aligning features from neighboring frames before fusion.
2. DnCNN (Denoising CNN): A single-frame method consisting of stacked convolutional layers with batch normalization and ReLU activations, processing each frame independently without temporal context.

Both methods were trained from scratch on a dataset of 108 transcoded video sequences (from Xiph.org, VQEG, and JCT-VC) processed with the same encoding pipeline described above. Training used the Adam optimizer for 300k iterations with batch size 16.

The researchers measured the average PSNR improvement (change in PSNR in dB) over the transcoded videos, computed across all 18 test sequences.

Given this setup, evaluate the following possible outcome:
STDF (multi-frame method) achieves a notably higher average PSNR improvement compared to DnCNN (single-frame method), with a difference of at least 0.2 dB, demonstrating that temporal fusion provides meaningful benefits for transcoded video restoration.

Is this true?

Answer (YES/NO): NO